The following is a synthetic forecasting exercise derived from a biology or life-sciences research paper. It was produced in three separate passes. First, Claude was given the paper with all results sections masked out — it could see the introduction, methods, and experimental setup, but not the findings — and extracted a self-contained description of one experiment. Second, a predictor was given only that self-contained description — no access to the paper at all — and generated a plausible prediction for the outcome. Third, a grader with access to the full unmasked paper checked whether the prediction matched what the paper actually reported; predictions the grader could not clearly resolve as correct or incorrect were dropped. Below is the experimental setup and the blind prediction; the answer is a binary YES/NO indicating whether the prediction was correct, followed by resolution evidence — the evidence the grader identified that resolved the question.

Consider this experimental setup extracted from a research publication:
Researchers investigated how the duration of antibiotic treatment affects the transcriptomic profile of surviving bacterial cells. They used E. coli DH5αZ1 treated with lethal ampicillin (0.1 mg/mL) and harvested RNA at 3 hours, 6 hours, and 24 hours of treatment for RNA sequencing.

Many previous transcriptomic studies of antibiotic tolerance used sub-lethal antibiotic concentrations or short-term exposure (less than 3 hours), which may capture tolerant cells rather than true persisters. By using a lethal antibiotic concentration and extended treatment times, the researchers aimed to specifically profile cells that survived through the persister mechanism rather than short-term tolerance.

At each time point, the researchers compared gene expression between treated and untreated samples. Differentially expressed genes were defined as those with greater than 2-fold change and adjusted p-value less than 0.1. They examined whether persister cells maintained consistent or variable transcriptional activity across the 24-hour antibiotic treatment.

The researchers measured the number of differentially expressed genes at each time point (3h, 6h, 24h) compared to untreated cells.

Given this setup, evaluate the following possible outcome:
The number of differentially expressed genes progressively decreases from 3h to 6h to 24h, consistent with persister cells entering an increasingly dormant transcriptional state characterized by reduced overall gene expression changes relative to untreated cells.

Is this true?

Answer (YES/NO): NO